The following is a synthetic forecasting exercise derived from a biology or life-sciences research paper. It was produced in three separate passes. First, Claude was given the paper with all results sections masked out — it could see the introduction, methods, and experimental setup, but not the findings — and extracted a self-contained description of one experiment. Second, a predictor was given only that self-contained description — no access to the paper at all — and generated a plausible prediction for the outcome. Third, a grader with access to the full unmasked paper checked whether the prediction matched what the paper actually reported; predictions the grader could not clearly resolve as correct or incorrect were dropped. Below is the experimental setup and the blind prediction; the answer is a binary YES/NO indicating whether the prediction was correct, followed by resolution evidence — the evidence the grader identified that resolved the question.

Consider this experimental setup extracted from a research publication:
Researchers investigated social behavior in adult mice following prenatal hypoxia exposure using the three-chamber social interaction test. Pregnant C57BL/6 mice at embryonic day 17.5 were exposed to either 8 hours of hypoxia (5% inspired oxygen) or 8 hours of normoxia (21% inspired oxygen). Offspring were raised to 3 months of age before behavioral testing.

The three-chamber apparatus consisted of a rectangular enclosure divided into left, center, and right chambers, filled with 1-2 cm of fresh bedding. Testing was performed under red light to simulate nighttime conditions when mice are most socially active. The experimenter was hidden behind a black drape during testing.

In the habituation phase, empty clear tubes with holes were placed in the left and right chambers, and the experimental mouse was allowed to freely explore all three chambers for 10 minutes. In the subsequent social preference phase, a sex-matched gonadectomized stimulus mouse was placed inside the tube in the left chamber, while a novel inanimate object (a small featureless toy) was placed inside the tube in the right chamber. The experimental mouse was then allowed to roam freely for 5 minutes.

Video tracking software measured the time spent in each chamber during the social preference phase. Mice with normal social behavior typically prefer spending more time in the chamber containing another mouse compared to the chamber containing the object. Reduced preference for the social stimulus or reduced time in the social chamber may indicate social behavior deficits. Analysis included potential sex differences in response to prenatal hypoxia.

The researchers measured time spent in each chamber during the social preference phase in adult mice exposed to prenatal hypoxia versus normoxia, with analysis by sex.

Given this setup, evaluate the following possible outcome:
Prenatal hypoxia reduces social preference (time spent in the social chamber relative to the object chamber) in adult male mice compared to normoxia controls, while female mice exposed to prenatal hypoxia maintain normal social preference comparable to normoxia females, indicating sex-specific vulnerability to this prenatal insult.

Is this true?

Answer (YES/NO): NO